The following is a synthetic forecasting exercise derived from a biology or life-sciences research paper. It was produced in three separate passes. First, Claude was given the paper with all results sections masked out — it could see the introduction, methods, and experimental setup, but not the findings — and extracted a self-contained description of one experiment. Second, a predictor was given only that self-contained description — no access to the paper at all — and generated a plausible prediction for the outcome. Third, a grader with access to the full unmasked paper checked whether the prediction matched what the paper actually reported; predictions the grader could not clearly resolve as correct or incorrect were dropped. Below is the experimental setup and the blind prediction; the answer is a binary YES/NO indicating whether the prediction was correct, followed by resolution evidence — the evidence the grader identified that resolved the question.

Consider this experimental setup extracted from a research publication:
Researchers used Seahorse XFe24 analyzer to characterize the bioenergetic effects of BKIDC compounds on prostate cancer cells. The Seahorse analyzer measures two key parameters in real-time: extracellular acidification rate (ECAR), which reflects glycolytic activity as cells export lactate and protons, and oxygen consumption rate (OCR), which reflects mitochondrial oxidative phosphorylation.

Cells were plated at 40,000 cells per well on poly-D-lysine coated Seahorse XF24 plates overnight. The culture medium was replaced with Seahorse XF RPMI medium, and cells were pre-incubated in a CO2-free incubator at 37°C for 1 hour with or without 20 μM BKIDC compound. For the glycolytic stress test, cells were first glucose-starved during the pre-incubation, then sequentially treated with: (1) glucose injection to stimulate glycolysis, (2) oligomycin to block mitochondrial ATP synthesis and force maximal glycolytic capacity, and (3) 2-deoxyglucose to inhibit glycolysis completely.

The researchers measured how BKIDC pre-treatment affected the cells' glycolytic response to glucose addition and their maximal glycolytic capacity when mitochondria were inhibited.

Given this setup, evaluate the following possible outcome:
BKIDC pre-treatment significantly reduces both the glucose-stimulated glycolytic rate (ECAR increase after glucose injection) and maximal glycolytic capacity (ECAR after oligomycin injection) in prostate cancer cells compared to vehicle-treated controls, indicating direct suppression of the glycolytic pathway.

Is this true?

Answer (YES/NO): YES